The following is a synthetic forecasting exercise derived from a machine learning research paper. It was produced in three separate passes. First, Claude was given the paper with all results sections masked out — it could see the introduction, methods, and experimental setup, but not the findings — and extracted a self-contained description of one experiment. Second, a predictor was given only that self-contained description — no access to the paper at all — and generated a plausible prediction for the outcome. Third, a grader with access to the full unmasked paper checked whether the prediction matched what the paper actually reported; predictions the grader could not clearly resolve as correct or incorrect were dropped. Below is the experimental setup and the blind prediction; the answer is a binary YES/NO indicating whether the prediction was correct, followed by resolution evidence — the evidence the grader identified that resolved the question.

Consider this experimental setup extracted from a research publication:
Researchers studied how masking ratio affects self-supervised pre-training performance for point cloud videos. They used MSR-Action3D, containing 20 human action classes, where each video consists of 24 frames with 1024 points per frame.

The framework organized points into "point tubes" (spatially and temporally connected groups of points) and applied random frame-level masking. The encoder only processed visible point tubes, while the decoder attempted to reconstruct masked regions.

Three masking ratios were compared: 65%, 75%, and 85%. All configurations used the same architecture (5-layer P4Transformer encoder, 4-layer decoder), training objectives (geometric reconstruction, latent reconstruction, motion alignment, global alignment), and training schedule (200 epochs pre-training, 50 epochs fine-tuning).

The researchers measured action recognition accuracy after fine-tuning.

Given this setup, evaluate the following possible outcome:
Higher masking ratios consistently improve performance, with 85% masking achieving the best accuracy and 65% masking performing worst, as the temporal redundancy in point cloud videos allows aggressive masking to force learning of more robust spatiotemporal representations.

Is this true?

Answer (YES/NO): NO